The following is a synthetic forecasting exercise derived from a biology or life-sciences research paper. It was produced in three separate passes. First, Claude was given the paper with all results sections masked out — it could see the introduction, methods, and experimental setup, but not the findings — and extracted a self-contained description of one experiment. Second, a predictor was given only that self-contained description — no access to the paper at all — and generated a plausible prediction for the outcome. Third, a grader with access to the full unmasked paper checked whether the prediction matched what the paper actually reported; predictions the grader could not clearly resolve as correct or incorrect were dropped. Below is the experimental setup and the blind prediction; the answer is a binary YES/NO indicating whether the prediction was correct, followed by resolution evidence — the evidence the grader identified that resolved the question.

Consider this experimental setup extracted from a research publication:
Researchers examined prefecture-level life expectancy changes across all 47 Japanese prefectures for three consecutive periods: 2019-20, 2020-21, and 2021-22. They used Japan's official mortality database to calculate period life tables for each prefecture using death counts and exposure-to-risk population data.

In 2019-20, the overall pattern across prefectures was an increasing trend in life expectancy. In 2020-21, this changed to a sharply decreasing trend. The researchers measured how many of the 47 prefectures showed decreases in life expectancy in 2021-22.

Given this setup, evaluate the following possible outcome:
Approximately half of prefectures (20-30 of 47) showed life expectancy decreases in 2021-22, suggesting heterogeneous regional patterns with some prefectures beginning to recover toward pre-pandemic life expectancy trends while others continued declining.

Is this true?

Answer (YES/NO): NO